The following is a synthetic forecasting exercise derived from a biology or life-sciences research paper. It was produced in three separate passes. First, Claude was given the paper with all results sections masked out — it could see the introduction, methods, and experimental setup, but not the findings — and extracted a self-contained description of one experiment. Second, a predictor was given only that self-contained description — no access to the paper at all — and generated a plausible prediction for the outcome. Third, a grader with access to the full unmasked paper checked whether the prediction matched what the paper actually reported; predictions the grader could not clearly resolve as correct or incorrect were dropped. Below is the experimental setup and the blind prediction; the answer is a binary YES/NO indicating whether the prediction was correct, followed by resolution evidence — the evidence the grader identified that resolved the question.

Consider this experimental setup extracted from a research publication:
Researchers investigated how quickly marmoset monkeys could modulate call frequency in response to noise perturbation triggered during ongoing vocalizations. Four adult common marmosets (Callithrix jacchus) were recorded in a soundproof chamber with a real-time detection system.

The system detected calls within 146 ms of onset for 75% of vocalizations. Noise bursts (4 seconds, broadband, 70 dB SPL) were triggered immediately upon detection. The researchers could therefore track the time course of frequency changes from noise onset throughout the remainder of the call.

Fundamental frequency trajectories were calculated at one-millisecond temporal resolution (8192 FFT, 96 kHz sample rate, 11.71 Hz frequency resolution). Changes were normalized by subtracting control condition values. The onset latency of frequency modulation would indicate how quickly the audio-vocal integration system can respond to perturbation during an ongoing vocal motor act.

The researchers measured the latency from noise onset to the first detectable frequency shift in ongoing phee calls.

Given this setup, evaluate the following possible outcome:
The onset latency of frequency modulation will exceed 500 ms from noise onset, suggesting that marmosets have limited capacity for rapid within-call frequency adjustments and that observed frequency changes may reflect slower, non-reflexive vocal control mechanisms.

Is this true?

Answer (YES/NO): NO